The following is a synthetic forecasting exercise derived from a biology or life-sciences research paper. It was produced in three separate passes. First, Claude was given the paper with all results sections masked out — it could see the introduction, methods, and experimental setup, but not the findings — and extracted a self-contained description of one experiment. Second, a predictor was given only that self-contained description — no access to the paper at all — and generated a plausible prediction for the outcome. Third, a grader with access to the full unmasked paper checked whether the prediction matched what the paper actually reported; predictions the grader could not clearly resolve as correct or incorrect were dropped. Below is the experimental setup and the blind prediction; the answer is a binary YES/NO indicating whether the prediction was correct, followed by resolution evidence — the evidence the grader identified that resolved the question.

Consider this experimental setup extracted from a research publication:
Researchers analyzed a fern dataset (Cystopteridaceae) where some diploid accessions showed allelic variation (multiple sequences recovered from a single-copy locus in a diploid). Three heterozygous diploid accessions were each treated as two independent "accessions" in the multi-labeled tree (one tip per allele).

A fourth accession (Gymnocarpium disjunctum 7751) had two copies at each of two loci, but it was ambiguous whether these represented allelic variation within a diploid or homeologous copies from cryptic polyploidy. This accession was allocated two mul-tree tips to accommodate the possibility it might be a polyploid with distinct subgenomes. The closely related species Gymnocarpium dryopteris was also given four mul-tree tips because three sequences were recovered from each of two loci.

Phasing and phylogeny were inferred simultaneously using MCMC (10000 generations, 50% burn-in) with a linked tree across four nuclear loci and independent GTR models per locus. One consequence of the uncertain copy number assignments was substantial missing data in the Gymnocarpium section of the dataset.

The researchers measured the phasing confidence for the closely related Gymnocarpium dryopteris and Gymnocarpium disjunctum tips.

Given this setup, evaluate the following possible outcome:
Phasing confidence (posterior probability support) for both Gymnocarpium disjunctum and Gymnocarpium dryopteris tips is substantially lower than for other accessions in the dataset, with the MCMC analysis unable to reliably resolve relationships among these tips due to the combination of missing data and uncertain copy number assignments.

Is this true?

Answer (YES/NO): YES